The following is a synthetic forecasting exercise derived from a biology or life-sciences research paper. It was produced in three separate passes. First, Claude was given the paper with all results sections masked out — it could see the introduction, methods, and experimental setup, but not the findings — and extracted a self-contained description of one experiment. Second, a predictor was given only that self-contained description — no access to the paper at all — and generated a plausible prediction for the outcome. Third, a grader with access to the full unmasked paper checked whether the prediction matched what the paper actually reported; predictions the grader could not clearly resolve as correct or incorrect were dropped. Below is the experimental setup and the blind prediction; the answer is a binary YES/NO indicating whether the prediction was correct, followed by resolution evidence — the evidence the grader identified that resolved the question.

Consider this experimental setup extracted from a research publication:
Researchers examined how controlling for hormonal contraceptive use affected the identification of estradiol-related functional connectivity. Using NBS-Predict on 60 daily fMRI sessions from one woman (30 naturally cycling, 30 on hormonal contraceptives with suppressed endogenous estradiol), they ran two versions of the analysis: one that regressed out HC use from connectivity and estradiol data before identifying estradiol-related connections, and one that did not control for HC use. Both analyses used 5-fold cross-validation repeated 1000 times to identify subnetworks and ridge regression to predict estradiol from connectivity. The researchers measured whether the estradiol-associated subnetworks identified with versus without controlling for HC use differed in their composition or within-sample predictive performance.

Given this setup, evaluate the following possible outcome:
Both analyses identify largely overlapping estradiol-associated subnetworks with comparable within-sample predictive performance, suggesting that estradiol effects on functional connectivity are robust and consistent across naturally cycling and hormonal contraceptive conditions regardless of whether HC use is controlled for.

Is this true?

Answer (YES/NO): NO